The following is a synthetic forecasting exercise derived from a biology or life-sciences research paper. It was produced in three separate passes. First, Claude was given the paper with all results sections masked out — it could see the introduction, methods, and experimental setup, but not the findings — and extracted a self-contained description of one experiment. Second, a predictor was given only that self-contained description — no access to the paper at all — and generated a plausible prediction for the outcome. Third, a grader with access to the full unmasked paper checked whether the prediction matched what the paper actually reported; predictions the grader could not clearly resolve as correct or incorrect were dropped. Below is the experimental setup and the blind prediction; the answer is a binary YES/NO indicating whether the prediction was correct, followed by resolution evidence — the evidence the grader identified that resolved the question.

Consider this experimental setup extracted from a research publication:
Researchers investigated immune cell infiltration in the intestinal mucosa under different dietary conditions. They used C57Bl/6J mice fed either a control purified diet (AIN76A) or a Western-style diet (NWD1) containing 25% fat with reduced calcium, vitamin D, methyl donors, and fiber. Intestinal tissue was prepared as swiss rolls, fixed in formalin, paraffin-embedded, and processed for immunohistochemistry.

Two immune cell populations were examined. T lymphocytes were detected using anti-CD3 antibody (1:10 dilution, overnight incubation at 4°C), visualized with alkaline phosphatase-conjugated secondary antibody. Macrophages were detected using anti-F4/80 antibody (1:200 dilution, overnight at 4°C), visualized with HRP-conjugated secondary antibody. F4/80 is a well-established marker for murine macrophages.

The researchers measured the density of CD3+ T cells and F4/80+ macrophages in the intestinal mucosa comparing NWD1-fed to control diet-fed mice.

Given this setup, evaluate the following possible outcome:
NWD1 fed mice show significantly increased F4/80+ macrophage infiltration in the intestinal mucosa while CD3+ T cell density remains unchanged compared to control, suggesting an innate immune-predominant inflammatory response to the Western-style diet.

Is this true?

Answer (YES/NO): NO